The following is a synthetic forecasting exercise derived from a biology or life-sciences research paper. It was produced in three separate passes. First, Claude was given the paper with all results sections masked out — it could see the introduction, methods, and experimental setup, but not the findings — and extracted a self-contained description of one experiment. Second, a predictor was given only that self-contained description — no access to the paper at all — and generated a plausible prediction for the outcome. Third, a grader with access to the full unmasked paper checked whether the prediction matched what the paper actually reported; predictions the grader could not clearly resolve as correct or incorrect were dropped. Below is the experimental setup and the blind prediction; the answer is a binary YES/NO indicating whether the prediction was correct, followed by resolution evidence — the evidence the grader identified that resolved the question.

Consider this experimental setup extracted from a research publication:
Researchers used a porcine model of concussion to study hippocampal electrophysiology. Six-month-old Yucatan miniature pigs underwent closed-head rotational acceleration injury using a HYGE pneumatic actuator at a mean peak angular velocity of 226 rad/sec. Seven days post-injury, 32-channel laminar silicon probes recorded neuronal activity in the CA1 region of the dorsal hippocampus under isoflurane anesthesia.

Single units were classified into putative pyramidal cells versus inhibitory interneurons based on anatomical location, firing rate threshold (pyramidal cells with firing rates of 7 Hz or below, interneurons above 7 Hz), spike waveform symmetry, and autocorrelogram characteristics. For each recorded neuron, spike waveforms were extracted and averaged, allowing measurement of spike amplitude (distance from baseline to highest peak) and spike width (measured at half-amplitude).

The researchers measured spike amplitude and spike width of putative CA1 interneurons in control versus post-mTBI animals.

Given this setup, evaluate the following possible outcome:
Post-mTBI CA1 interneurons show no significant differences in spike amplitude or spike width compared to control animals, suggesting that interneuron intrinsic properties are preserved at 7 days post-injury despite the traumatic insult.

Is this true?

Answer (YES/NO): NO